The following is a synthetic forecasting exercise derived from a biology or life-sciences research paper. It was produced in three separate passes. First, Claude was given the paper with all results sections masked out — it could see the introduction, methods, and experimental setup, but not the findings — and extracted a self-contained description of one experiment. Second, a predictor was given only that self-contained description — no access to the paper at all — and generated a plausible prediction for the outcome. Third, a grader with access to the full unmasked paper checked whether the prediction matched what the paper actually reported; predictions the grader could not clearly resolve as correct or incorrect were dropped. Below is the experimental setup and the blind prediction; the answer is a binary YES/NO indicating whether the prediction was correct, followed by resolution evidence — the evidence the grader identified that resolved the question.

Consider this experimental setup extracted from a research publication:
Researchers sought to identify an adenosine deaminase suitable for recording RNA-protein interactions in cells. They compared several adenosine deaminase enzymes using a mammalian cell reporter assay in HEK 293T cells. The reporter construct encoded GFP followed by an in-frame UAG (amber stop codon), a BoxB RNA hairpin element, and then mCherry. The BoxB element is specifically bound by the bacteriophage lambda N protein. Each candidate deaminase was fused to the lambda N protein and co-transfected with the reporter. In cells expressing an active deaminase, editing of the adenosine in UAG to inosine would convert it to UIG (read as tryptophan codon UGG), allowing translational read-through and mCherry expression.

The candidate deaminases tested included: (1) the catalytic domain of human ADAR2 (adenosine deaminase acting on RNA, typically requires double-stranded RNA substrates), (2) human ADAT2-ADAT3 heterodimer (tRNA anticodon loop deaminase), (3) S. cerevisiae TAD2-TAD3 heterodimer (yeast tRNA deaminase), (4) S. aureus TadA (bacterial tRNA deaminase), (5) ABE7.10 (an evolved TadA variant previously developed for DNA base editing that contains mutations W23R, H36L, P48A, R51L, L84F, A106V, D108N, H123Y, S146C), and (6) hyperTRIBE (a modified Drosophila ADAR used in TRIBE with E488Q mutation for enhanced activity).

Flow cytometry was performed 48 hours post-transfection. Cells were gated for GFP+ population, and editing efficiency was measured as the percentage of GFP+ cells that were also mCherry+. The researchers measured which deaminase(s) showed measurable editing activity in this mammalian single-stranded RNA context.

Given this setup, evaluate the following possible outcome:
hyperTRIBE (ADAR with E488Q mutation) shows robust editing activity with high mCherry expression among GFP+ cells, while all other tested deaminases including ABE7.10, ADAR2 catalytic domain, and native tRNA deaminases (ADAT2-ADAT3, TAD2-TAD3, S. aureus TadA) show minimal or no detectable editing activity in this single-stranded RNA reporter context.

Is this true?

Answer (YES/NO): NO